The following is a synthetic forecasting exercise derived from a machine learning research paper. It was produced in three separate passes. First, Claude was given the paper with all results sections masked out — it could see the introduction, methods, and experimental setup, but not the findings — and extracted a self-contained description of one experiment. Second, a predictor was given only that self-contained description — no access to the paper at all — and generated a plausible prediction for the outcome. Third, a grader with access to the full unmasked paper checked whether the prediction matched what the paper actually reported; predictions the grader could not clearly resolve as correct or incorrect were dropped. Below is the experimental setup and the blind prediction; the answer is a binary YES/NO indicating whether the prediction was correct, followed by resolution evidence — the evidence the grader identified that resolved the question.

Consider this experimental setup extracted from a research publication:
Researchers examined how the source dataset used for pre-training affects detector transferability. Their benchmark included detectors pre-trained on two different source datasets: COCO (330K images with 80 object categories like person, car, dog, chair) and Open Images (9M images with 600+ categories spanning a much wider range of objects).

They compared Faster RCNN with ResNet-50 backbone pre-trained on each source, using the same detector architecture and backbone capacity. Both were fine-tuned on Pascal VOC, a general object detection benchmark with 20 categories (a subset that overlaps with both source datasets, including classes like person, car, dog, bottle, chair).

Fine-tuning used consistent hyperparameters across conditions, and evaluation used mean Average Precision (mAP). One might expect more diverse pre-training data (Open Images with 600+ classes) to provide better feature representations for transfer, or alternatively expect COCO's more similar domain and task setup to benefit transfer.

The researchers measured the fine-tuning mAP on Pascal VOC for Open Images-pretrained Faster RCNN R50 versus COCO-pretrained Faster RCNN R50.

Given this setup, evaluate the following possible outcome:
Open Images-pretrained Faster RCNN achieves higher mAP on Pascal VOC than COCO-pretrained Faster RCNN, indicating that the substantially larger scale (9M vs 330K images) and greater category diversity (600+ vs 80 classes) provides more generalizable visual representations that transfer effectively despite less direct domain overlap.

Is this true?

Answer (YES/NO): NO